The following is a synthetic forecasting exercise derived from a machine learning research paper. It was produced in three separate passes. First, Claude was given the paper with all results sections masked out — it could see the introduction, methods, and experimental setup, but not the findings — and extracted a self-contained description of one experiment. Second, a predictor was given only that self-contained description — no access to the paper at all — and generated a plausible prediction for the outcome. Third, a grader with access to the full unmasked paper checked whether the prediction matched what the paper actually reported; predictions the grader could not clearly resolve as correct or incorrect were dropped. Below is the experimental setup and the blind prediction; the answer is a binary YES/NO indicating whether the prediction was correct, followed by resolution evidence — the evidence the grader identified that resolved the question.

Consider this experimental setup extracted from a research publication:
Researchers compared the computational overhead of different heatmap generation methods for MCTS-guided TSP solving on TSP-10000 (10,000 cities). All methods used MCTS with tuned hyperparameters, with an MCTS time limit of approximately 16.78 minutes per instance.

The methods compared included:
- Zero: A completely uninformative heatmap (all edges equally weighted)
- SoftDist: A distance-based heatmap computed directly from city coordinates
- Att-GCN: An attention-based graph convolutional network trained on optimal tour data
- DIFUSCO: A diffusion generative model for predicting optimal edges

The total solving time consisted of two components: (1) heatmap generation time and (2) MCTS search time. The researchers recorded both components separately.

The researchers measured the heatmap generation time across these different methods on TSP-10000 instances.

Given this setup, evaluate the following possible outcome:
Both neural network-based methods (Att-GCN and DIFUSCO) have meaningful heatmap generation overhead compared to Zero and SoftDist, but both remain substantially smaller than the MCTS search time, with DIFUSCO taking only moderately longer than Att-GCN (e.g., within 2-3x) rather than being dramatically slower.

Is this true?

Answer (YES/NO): NO